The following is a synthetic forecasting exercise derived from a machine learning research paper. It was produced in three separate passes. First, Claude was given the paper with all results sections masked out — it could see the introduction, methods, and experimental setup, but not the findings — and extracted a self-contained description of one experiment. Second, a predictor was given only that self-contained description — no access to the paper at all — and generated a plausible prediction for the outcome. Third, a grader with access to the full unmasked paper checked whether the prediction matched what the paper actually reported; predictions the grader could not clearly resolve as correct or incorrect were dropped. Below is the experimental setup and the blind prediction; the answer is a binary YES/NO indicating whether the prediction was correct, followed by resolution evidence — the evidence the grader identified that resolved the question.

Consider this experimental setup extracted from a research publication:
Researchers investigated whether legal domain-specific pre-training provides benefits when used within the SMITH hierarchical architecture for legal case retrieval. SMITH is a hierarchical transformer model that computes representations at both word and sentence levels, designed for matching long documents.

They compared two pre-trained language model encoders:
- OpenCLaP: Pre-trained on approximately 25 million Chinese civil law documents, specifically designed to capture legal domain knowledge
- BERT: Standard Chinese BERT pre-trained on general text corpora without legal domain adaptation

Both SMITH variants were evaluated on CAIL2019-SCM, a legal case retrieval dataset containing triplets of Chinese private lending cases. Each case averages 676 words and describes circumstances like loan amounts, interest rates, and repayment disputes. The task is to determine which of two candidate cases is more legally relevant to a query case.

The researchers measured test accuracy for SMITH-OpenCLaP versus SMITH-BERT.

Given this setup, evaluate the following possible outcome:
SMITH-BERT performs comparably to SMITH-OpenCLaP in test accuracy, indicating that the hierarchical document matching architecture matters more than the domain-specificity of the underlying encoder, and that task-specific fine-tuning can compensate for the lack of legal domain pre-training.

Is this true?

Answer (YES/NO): YES